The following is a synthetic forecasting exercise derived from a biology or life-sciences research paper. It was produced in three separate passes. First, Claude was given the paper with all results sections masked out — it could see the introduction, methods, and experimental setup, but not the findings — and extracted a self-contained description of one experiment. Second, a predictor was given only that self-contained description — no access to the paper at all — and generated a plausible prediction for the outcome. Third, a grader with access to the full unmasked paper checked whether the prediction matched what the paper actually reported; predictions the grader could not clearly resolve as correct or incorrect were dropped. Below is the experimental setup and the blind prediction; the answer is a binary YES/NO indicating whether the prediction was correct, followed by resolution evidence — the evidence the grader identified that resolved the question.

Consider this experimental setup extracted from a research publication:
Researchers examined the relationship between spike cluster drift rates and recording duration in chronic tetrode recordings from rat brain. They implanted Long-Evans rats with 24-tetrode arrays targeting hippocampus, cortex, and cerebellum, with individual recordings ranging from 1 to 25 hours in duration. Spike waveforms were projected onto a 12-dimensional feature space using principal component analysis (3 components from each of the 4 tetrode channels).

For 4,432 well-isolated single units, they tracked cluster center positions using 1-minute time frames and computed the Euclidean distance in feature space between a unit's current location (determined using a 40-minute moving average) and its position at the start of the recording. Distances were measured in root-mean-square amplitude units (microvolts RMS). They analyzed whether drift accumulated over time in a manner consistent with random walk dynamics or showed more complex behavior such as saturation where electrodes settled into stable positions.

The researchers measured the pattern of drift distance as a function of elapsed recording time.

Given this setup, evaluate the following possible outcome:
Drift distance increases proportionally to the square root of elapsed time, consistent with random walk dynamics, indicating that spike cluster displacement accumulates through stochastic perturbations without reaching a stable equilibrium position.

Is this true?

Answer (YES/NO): NO